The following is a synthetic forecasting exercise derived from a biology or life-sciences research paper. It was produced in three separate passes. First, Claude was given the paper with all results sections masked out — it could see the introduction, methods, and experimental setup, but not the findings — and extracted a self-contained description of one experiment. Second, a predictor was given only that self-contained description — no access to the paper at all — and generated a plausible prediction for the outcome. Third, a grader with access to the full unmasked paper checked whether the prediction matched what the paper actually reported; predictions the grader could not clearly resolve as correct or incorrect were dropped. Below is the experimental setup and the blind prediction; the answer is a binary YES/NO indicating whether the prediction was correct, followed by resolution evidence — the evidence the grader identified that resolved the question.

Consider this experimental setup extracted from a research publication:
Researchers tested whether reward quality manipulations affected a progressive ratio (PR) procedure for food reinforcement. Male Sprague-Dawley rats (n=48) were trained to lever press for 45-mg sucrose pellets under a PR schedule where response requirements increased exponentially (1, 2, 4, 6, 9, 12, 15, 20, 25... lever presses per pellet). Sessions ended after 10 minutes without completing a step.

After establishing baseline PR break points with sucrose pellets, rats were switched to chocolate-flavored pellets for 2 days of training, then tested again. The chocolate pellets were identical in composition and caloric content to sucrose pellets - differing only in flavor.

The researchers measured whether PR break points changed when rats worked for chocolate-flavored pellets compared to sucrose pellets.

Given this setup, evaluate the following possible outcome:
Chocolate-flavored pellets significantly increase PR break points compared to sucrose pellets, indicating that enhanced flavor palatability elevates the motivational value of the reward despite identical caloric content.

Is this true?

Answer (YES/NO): YES